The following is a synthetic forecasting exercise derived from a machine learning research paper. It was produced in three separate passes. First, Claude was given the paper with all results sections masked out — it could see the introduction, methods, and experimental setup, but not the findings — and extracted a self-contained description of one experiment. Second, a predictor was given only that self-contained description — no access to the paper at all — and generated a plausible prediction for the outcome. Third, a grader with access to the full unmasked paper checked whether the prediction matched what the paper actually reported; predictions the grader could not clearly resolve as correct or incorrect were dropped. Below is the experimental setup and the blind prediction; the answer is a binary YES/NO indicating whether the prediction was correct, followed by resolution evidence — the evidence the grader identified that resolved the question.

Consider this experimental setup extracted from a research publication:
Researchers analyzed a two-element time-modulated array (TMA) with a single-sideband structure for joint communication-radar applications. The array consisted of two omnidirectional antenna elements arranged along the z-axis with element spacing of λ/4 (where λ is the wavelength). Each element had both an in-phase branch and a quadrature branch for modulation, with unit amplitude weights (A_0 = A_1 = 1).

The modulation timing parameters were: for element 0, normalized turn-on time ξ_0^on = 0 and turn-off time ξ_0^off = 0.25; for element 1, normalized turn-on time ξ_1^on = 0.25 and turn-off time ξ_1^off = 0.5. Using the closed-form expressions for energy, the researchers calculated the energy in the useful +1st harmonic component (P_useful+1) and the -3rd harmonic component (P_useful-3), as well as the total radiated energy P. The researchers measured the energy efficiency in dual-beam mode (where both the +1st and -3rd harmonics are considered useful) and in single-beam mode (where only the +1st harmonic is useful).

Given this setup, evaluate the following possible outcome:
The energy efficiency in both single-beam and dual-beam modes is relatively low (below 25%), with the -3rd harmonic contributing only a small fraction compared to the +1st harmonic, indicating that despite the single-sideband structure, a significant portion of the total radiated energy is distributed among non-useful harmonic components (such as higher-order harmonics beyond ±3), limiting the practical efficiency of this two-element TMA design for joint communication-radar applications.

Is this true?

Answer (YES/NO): NO